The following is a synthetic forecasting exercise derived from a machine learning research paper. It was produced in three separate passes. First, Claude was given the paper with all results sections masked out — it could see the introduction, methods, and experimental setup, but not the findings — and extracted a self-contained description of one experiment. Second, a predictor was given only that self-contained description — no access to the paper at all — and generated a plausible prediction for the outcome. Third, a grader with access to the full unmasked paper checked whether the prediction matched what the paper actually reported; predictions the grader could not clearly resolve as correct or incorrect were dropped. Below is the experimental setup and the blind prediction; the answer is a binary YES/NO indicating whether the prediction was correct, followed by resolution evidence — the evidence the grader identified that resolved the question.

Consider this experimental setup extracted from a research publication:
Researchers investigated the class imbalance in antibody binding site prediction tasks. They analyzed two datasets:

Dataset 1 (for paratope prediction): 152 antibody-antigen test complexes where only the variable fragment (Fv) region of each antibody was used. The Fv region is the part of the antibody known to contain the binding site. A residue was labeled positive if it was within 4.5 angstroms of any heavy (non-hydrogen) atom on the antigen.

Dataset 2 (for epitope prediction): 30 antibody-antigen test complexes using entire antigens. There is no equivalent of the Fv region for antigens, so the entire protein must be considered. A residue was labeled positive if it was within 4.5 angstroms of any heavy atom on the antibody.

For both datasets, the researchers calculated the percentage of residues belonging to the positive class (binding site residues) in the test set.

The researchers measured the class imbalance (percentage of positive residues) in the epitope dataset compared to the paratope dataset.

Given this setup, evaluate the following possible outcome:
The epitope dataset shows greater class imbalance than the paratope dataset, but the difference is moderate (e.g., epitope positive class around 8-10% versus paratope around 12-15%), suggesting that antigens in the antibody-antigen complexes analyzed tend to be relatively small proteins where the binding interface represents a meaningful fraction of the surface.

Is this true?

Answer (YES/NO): NO